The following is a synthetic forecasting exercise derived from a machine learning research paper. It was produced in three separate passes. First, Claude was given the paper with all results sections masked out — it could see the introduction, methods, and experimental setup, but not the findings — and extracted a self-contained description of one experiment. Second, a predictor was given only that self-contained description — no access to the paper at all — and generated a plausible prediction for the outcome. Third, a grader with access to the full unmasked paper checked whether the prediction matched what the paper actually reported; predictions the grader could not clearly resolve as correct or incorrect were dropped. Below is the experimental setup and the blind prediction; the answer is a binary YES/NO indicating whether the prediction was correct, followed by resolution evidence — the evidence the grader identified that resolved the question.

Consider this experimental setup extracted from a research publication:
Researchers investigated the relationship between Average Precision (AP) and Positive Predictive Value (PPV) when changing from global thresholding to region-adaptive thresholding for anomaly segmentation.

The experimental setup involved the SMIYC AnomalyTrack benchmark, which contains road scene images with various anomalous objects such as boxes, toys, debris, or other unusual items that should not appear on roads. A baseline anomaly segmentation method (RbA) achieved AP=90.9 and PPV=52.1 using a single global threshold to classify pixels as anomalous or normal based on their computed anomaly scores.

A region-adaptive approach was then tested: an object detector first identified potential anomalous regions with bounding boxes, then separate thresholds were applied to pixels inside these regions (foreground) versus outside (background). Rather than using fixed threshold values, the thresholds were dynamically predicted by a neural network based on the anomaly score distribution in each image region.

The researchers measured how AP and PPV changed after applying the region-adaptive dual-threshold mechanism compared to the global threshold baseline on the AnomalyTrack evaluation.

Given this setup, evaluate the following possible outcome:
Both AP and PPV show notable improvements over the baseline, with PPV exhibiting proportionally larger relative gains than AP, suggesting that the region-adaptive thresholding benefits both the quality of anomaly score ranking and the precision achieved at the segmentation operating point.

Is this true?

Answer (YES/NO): NO